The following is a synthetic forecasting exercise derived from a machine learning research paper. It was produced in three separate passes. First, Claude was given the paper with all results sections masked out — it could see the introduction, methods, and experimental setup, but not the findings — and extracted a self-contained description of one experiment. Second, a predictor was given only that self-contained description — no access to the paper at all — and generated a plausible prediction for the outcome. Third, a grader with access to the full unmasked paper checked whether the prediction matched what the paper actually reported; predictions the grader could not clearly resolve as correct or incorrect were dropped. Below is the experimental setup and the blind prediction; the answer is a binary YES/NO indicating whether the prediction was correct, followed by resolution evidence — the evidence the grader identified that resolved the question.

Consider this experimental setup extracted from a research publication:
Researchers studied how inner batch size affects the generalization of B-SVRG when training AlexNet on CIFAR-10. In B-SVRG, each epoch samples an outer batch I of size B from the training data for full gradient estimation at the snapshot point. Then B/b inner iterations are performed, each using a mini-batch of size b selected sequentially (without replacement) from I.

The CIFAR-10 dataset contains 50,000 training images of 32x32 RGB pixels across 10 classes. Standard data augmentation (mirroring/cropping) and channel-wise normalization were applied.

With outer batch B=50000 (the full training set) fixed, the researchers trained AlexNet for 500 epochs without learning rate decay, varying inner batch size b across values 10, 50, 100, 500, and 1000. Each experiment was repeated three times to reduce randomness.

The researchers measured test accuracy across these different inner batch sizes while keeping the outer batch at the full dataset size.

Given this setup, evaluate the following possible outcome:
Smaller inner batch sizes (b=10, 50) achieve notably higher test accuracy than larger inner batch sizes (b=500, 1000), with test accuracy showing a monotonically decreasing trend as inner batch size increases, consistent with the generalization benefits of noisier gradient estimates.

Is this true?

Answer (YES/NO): NO